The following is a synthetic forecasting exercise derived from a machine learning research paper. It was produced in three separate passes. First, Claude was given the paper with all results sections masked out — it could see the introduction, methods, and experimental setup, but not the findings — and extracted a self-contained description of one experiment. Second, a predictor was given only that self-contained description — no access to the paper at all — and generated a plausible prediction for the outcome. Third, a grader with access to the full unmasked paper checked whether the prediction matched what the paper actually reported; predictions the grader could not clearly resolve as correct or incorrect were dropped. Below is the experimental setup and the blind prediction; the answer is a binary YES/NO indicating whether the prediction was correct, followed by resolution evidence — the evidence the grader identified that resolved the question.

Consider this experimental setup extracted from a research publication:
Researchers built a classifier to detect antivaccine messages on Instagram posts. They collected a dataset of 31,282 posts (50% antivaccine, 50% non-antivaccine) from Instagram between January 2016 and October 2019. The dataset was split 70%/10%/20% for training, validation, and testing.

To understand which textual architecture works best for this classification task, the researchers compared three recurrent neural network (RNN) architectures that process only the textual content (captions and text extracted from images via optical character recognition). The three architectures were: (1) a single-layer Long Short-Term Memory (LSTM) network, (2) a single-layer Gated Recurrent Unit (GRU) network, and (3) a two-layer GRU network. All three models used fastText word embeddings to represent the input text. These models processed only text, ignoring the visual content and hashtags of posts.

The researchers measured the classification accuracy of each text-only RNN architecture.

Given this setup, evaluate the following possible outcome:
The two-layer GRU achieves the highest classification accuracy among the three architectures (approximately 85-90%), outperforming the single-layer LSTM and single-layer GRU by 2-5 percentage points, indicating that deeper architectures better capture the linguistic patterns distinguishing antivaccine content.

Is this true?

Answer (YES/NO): NO